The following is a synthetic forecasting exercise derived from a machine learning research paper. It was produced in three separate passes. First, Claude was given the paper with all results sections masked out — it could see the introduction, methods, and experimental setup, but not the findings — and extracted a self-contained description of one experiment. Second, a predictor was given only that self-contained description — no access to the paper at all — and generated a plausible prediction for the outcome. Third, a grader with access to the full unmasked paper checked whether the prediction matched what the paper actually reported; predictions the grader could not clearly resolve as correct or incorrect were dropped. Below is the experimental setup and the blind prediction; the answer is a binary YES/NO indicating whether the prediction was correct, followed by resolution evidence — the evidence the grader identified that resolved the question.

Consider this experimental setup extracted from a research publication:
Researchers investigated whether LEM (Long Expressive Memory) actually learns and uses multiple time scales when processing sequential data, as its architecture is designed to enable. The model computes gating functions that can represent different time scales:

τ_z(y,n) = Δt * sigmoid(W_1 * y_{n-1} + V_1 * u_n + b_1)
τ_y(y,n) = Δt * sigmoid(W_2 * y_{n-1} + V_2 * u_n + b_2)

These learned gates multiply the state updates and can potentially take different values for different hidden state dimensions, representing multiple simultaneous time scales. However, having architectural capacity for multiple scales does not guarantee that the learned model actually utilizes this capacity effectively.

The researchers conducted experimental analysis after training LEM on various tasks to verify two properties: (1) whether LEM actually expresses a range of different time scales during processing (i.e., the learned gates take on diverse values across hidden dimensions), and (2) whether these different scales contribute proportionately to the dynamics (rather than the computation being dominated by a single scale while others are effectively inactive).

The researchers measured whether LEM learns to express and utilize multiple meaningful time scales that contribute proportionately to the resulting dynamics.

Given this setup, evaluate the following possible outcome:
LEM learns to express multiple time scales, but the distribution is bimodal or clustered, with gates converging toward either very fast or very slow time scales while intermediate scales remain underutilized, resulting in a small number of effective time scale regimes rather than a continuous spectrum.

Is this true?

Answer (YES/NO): NO